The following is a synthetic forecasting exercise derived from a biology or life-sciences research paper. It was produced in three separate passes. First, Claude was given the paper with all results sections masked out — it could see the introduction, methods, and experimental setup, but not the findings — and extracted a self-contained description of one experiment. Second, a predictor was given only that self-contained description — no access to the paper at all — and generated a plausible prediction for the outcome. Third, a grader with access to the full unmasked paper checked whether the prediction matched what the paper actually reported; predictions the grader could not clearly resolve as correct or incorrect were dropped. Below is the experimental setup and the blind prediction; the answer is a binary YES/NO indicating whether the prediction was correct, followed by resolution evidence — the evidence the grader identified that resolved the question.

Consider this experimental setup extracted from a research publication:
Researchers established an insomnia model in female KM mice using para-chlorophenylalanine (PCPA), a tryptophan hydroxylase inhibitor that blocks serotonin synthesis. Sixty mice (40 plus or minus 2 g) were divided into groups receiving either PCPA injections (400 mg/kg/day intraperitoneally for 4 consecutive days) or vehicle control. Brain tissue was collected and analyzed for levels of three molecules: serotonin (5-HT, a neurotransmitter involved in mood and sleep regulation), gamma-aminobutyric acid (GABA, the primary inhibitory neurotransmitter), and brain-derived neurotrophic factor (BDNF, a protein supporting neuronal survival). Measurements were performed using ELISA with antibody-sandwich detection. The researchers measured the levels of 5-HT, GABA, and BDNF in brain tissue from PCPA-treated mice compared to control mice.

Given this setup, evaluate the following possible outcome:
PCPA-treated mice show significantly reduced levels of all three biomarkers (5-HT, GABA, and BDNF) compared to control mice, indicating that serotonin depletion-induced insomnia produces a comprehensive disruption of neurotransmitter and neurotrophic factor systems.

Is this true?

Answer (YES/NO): YES